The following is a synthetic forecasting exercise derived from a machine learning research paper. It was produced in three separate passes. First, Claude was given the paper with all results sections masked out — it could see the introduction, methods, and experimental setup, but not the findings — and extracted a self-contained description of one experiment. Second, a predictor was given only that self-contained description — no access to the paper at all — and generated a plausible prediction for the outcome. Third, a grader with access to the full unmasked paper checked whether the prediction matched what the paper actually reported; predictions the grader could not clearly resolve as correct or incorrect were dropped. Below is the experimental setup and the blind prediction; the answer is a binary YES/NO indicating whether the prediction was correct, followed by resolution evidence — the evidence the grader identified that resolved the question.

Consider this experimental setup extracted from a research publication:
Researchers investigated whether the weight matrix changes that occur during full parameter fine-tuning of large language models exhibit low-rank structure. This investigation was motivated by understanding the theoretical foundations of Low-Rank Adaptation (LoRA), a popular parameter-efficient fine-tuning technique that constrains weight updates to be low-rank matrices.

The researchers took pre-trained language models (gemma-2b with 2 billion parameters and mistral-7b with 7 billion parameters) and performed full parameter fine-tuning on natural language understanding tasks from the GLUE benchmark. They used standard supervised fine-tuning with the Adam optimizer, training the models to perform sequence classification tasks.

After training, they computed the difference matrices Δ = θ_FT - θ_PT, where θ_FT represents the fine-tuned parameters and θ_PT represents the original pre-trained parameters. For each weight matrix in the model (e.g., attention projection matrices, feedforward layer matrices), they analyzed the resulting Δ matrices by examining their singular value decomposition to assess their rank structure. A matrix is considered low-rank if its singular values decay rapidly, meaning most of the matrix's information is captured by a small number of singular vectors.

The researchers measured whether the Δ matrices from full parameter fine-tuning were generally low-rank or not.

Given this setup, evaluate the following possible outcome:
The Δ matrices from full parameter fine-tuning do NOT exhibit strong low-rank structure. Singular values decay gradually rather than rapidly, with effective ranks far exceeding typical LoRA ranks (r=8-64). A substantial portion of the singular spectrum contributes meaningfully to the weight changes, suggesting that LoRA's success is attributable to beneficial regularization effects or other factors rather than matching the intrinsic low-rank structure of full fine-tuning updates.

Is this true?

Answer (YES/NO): YES